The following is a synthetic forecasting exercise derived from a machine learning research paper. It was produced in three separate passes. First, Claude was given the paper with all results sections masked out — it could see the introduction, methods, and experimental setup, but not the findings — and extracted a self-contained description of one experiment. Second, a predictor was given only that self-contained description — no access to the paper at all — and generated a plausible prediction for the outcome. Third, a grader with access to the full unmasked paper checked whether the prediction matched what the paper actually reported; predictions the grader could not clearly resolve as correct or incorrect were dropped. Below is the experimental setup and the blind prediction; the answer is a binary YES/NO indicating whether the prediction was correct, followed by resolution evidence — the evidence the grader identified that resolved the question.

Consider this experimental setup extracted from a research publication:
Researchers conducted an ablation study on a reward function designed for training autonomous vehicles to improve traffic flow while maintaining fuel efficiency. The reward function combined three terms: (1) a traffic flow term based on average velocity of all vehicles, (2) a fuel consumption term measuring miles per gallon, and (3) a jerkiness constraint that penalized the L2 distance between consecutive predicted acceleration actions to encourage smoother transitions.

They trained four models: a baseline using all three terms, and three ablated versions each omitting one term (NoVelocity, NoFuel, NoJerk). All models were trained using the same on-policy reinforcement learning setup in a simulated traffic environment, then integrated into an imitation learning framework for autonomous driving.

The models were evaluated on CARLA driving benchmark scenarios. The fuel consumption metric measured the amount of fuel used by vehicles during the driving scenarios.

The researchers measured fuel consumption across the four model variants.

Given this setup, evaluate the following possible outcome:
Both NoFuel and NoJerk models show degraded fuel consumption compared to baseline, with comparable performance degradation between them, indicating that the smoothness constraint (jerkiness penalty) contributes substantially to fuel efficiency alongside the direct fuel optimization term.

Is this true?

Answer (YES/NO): NO